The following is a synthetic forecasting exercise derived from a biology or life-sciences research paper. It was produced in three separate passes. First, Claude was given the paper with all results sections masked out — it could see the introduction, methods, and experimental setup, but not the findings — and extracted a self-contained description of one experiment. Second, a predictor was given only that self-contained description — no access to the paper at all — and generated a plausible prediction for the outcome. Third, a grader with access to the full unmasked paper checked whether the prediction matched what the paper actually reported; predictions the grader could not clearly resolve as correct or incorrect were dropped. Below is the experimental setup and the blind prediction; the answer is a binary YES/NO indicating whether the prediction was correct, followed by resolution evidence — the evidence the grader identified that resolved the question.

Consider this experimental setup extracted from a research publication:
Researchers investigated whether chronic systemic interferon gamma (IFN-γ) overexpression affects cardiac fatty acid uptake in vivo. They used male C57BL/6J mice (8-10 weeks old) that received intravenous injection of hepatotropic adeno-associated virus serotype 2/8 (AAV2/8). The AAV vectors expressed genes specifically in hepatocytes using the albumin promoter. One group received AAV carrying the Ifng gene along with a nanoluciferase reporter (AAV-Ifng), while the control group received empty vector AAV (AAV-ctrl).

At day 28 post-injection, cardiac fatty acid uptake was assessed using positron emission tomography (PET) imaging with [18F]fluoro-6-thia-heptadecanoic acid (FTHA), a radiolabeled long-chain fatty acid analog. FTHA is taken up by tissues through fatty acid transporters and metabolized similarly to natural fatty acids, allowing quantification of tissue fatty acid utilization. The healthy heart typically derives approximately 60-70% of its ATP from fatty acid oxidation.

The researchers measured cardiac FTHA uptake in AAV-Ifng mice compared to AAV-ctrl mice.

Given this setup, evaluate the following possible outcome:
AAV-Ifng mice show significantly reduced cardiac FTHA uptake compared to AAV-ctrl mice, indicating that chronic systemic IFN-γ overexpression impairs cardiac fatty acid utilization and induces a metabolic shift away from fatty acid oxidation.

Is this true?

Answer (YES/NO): NO